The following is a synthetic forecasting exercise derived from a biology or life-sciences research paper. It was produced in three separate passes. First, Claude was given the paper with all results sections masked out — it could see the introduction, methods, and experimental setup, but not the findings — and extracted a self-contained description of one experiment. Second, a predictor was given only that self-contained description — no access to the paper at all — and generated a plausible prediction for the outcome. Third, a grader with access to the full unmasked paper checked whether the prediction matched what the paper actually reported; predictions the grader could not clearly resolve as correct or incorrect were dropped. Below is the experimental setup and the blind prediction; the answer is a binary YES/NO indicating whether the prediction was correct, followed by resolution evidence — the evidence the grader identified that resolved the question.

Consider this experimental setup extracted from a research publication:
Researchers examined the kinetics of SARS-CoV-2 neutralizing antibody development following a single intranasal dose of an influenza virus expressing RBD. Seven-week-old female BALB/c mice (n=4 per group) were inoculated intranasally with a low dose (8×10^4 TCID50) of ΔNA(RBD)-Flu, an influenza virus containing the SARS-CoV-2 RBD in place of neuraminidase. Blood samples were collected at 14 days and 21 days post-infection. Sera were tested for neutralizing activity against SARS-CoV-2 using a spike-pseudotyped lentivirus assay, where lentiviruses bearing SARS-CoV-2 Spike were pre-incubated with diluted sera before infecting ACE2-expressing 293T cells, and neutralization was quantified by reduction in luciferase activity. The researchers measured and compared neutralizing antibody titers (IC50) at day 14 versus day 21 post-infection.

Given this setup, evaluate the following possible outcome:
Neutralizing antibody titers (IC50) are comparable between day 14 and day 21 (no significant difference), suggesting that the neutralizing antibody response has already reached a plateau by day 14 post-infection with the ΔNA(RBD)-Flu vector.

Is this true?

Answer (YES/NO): NO